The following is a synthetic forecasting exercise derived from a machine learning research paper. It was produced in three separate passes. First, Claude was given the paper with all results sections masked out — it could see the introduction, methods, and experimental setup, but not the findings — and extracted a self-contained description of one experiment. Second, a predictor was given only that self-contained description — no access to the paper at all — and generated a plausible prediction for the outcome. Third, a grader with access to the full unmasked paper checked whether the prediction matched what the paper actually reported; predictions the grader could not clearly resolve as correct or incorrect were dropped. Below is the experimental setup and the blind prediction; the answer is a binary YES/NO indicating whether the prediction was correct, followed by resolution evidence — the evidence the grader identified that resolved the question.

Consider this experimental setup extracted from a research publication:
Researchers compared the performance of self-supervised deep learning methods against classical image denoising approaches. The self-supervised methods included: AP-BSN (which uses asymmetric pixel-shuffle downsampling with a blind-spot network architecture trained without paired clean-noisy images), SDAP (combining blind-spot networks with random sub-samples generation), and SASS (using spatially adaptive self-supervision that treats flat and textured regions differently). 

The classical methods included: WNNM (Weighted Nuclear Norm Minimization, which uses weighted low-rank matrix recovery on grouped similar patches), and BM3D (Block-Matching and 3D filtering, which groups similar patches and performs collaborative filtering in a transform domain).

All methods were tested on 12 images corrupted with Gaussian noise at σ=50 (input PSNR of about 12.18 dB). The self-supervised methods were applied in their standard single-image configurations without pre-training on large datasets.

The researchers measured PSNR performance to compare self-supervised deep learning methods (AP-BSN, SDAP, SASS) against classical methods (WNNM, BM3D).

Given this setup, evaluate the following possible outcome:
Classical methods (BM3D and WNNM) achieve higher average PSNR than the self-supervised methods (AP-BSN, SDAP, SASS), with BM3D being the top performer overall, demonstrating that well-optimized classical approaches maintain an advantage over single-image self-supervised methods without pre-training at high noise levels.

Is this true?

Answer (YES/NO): NO